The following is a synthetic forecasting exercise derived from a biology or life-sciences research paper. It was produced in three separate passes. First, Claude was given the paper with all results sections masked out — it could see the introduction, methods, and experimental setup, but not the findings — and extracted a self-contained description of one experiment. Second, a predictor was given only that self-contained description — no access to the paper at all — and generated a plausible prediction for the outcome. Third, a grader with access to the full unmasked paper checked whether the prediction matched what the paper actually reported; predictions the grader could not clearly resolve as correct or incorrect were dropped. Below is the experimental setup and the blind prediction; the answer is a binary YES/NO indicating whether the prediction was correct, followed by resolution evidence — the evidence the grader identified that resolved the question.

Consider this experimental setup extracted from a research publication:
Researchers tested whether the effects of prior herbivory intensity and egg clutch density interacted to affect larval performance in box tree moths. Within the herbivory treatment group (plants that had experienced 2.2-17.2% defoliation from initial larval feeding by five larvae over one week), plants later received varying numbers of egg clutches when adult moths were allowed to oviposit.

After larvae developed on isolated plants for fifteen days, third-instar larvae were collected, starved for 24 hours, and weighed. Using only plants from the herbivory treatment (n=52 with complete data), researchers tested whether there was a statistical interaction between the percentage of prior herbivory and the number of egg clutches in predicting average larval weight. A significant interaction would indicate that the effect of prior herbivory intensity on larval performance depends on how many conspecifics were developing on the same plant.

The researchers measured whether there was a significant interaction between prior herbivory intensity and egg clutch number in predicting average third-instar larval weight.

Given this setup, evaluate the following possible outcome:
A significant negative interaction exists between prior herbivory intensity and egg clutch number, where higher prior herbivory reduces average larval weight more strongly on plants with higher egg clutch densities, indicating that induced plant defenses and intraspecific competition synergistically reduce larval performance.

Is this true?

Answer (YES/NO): NO